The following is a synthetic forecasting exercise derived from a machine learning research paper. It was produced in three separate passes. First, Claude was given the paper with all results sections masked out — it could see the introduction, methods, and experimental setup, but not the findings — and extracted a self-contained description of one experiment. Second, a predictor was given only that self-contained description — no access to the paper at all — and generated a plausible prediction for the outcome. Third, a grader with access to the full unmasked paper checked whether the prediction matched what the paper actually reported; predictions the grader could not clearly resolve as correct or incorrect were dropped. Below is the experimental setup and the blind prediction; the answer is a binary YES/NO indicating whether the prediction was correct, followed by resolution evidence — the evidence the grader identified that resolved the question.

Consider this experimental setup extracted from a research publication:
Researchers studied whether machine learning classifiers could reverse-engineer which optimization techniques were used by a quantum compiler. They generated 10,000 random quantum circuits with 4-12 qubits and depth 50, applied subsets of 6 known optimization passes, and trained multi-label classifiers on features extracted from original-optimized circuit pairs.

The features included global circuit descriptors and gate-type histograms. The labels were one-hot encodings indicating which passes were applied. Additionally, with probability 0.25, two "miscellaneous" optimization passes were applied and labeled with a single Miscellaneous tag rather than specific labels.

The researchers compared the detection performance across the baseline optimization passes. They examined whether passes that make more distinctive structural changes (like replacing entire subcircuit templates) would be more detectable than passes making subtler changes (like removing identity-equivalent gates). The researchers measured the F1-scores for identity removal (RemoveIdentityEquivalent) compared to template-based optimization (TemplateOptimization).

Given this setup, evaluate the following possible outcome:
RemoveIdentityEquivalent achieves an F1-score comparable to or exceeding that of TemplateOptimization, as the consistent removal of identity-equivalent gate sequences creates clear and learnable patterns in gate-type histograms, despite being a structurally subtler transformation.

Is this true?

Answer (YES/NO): NO